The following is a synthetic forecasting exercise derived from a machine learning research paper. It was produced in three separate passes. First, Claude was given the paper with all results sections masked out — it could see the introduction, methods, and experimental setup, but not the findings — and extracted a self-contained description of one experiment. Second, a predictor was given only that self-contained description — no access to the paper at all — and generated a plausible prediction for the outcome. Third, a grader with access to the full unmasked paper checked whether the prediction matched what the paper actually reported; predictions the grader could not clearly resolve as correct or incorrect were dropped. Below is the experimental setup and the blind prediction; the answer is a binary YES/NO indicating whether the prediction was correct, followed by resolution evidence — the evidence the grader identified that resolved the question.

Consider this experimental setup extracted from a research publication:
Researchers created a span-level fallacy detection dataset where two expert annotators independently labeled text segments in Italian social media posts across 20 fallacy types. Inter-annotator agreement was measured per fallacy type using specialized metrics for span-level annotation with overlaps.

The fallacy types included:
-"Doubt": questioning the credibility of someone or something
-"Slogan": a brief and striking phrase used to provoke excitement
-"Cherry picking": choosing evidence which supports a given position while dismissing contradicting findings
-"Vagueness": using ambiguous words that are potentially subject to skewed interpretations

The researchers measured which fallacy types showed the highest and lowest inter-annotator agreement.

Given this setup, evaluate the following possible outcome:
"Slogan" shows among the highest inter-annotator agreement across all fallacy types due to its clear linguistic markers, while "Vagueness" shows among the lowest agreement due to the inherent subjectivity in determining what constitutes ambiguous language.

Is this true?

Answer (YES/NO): YES